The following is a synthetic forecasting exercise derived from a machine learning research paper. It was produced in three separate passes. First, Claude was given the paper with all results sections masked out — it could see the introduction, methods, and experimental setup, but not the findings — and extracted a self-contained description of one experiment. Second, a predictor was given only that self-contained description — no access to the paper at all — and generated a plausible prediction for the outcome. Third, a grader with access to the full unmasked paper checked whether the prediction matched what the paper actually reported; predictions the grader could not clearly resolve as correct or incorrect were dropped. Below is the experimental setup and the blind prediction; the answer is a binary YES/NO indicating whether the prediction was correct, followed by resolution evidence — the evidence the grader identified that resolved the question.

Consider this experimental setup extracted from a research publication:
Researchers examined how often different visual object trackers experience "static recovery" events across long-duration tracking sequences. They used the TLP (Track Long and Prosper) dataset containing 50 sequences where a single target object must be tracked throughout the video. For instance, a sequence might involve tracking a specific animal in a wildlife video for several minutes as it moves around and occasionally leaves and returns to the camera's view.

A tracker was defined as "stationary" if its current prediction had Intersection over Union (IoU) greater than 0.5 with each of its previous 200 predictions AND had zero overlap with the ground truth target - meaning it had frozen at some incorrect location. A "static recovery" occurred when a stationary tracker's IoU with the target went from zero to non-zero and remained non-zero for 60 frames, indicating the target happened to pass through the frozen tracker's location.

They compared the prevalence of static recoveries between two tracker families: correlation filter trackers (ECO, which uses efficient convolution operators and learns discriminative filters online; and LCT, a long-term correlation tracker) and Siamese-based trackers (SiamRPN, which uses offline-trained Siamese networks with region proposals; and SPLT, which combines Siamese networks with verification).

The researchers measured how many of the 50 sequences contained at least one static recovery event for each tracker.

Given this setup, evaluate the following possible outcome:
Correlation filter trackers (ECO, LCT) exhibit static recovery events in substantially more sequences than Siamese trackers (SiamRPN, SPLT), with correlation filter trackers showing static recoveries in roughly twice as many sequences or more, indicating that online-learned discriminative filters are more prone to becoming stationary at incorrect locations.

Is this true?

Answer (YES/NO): YES